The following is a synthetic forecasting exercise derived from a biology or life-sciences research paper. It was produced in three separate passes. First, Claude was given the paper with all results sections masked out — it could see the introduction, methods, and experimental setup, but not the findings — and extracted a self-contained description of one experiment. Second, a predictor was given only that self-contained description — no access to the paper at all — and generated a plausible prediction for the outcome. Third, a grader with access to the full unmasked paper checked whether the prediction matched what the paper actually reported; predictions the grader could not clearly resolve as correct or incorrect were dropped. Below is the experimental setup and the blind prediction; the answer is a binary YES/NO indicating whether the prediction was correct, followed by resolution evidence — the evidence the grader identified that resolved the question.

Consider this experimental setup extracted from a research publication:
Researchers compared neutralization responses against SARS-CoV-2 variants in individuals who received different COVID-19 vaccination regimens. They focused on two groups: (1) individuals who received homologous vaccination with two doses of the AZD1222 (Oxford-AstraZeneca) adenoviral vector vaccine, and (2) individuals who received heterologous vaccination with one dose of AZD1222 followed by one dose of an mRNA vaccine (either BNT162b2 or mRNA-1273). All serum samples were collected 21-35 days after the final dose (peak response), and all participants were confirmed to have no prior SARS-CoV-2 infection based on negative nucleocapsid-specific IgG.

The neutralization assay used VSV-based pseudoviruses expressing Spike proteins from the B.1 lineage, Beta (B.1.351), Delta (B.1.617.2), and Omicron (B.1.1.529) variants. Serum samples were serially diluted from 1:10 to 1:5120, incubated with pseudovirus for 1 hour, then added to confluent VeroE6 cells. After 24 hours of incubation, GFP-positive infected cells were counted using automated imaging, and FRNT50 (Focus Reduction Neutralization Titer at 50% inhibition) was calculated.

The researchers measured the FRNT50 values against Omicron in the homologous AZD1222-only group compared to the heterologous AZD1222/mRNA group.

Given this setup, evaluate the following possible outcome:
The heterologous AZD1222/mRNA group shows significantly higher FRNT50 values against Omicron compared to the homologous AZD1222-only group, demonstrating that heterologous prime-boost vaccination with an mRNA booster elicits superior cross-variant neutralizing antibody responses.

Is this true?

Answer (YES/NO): YES